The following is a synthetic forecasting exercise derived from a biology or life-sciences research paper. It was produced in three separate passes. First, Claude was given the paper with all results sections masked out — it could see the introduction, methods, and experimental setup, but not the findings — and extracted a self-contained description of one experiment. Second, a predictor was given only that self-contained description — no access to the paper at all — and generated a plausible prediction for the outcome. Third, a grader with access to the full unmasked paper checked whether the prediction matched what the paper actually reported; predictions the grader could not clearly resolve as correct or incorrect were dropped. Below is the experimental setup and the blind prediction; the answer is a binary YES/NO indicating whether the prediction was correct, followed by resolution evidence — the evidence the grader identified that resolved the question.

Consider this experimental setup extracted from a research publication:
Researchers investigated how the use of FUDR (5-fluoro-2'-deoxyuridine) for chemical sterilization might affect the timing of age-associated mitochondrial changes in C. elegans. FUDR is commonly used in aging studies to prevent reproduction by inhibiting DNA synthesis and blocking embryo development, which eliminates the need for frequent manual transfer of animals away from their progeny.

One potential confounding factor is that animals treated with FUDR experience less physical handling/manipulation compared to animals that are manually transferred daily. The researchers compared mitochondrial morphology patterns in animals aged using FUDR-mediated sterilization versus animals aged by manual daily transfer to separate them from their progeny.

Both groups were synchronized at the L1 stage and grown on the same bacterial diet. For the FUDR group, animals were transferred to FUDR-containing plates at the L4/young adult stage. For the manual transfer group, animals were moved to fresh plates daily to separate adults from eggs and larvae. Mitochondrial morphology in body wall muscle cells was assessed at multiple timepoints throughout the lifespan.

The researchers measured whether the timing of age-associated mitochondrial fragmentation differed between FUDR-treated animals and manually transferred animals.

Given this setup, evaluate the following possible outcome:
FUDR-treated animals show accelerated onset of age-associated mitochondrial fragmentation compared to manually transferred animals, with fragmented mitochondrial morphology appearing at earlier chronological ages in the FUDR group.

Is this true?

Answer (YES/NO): NO